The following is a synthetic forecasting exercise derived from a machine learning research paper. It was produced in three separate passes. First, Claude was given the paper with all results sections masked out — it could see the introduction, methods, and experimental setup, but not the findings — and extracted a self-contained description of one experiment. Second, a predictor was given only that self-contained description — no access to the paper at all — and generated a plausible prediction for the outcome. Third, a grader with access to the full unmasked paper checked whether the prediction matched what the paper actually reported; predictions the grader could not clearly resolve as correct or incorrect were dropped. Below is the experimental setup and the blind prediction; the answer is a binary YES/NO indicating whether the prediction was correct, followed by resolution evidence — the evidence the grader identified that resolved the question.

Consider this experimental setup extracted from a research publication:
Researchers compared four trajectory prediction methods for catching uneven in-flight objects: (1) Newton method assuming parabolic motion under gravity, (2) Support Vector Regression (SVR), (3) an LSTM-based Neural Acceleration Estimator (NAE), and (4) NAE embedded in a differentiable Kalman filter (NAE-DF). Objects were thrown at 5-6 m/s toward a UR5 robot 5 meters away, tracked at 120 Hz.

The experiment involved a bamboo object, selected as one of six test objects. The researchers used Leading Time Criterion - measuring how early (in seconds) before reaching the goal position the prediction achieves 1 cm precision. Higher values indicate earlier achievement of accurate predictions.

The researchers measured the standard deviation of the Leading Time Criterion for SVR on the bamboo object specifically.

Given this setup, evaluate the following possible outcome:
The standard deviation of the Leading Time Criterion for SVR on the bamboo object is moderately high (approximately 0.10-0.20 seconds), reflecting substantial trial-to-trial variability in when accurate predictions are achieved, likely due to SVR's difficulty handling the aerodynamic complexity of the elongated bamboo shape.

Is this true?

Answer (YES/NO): YES